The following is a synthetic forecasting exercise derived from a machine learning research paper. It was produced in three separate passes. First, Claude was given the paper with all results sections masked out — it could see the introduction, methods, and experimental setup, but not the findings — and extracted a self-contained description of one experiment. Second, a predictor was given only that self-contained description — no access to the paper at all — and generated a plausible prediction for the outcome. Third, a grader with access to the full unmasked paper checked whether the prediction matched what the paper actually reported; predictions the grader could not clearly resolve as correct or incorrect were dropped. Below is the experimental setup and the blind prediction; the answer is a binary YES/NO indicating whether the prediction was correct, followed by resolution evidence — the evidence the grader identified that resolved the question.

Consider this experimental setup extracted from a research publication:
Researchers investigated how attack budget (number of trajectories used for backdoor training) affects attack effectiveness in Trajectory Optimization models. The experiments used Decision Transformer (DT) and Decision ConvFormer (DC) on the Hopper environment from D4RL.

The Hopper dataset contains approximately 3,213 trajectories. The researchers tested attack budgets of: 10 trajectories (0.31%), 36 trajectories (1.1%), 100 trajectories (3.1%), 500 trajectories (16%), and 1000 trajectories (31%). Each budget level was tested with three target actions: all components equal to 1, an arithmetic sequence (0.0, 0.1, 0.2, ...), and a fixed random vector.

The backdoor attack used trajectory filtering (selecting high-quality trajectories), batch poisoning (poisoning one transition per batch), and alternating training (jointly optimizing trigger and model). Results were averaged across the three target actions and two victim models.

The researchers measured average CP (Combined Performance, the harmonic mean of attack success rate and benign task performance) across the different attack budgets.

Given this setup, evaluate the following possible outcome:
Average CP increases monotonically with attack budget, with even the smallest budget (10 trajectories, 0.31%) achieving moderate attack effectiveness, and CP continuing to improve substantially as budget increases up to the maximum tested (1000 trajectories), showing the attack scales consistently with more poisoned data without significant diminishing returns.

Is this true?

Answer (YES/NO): NO